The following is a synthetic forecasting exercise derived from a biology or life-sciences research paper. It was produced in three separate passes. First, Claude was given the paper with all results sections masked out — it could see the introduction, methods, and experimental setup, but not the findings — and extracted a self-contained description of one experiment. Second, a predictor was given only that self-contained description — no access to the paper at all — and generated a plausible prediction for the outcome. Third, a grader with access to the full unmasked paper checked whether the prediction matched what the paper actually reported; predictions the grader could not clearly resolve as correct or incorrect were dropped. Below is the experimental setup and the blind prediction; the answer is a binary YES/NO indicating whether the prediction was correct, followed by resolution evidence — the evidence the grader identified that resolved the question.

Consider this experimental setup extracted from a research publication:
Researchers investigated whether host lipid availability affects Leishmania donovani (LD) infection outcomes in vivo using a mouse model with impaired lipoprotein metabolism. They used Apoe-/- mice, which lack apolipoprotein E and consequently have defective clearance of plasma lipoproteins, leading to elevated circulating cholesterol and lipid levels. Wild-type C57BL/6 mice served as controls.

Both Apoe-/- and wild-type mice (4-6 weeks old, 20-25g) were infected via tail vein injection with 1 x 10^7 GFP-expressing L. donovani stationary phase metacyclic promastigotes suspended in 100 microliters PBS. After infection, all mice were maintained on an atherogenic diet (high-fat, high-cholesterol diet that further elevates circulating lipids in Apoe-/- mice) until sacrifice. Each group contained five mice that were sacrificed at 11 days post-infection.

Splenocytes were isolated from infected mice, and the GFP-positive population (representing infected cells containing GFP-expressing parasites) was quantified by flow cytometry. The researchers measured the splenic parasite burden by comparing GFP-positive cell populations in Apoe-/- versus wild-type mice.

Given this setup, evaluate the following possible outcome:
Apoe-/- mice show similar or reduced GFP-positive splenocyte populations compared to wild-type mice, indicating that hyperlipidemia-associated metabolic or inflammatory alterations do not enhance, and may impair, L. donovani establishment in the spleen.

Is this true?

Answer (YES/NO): NO